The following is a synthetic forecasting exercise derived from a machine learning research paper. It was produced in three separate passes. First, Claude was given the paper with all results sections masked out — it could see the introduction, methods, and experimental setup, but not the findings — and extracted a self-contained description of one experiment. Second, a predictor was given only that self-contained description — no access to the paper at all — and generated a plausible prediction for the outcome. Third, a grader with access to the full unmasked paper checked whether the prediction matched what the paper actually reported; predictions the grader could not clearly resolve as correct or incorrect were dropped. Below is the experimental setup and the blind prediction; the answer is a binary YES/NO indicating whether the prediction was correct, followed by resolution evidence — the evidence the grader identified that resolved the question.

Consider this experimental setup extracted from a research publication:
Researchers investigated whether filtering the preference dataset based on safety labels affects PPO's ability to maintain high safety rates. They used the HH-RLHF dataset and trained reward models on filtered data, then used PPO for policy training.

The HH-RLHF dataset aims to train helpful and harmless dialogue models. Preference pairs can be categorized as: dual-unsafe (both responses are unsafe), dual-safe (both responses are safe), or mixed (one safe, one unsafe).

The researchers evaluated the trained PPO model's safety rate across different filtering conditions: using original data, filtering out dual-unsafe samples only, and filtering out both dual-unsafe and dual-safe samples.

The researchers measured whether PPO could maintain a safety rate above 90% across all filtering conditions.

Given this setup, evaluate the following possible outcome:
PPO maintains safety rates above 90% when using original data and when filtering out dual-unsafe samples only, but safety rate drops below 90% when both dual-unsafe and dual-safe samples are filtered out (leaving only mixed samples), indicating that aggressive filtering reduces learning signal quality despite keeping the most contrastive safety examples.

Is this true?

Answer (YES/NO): NO